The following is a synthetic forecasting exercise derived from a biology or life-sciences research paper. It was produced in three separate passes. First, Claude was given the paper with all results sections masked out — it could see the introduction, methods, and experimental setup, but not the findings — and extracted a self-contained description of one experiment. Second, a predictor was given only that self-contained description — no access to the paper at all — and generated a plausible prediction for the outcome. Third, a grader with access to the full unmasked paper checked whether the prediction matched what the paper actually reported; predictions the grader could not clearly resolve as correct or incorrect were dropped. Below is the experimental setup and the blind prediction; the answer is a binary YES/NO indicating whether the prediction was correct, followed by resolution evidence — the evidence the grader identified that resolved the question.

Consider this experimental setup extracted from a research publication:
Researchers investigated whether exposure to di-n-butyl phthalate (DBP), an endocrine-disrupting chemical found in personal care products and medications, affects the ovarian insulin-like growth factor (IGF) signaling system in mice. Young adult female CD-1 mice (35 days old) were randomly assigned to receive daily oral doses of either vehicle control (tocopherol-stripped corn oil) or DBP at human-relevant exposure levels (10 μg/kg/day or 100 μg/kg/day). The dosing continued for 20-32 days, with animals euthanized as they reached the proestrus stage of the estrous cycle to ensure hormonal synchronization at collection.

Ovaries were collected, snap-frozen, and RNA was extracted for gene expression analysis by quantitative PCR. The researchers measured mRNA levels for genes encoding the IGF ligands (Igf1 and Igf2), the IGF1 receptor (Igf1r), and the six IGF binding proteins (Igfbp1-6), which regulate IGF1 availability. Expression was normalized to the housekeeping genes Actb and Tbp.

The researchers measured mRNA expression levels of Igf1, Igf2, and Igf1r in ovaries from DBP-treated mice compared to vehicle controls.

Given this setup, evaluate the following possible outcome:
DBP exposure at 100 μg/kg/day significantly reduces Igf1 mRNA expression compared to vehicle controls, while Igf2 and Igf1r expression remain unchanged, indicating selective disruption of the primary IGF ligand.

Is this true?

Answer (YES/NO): NO